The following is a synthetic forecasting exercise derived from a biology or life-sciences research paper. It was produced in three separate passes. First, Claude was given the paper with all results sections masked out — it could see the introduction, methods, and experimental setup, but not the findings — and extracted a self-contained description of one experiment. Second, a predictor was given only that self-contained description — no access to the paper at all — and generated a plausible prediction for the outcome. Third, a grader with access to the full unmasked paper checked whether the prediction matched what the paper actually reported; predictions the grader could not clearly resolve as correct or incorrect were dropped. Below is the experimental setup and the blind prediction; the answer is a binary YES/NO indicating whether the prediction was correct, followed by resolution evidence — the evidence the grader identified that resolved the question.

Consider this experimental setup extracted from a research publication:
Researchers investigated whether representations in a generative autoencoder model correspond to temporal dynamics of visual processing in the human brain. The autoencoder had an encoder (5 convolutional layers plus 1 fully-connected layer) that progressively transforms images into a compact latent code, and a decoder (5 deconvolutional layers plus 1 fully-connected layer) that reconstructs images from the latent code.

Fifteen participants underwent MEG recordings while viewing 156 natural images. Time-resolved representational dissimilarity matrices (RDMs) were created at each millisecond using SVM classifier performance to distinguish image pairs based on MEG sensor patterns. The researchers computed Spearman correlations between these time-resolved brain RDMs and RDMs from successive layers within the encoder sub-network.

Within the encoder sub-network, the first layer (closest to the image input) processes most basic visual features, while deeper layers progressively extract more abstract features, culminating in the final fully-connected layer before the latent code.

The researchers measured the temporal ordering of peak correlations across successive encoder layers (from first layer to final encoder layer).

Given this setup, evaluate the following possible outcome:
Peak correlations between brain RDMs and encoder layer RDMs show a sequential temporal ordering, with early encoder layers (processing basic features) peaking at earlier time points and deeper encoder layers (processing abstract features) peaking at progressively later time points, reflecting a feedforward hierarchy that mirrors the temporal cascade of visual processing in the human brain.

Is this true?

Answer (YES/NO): YES